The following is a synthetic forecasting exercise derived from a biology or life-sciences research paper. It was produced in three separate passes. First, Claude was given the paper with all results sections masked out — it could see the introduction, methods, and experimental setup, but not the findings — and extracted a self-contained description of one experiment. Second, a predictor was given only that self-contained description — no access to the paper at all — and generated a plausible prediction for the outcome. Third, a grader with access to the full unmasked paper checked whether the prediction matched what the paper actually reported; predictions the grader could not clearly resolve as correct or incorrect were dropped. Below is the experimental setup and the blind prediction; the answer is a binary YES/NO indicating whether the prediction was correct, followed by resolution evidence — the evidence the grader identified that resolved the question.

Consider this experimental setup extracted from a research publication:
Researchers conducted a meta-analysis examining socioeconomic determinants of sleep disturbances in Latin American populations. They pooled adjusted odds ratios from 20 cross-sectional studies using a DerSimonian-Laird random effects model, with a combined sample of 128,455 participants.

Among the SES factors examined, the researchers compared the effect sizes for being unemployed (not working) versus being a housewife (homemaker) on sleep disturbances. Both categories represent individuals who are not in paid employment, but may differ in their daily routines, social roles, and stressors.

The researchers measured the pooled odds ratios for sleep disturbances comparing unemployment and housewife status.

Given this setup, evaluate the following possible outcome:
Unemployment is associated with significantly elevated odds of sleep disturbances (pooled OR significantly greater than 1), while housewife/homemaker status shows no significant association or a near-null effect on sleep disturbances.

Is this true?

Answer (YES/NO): NO